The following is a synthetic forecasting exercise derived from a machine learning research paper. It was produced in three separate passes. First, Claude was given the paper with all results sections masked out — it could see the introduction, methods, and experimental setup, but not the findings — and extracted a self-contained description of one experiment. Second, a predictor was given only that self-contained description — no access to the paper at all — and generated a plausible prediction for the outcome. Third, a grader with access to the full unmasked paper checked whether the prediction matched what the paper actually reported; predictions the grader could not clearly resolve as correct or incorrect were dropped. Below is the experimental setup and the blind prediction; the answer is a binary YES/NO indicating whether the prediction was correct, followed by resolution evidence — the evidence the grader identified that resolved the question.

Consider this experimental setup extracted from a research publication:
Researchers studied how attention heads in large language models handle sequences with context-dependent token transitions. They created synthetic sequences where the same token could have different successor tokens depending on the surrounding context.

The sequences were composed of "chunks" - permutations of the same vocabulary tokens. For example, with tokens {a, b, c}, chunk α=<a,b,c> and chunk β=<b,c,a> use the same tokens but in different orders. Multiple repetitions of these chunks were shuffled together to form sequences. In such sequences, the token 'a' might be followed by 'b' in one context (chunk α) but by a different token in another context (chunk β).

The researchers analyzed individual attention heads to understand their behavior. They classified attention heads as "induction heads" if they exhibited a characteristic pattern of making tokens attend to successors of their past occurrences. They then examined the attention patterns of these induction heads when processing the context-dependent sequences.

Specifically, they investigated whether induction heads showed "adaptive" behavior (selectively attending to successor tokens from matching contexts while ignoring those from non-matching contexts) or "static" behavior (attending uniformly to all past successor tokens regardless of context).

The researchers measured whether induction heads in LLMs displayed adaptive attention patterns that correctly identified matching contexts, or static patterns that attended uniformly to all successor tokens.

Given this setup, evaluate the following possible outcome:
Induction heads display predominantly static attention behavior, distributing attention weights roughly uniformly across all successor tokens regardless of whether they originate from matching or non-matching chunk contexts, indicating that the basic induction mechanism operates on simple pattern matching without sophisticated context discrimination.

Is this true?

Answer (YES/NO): NO